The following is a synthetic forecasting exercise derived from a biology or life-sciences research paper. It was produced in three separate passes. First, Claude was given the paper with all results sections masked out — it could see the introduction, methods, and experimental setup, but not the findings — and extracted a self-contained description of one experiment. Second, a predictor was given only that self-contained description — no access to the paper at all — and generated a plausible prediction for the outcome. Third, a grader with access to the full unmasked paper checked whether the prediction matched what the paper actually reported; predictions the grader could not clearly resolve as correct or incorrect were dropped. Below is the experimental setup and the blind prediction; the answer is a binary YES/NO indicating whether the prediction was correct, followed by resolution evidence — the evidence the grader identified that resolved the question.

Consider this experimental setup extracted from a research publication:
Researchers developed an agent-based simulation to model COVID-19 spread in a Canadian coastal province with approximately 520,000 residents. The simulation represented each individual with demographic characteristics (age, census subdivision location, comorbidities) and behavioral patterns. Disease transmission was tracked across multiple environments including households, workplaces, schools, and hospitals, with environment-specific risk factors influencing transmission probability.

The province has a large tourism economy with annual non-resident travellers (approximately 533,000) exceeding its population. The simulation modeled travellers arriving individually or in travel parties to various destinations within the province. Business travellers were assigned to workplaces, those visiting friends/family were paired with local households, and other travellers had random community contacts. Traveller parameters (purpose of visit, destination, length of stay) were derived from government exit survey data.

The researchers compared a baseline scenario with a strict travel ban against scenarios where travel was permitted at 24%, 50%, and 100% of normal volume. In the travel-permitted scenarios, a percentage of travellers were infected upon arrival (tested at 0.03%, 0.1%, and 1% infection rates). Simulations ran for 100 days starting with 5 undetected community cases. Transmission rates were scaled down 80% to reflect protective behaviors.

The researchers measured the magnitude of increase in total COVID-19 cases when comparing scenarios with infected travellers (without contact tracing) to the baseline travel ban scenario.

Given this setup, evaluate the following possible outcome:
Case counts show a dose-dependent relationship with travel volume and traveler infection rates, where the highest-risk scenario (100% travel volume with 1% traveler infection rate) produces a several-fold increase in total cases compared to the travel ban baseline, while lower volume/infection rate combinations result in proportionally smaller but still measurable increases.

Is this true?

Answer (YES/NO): NO